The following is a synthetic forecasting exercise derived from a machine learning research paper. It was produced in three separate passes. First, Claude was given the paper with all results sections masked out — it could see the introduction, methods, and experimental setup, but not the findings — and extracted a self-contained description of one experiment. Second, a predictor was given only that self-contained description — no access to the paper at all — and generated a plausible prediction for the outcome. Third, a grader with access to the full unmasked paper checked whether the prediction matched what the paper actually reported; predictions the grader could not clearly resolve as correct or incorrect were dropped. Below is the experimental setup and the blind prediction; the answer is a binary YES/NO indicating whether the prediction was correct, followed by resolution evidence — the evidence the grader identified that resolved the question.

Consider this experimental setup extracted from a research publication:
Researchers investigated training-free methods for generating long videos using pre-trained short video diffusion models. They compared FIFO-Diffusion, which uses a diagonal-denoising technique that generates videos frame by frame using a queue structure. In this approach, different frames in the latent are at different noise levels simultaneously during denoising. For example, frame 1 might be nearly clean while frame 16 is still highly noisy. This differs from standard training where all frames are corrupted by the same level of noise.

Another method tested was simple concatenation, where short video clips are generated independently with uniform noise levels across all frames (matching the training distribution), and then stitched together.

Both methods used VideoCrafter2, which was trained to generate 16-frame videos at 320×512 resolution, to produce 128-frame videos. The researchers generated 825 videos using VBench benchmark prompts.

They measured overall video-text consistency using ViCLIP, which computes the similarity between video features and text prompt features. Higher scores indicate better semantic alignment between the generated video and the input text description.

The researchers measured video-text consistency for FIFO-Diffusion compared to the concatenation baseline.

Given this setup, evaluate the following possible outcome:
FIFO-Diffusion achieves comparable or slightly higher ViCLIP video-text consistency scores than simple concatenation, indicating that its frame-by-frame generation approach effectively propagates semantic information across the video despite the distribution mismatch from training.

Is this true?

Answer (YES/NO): NO